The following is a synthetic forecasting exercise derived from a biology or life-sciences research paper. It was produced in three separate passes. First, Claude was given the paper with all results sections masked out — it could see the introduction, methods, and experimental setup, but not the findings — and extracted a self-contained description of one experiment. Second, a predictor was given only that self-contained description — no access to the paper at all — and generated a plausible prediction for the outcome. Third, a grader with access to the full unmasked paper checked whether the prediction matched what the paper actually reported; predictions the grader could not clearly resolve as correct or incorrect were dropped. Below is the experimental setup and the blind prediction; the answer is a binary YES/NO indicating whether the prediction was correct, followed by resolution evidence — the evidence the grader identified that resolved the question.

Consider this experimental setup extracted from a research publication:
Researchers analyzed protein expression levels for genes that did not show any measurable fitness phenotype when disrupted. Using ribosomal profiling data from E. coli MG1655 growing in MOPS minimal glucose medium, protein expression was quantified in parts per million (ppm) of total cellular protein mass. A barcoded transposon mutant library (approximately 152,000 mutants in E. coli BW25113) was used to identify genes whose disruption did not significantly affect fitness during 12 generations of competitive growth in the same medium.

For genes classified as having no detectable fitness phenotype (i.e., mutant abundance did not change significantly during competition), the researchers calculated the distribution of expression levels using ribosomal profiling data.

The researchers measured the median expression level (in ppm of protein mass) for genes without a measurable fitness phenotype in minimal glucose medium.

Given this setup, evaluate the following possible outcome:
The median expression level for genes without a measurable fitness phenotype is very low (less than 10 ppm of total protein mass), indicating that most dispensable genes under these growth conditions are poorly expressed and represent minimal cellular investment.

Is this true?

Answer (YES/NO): NO